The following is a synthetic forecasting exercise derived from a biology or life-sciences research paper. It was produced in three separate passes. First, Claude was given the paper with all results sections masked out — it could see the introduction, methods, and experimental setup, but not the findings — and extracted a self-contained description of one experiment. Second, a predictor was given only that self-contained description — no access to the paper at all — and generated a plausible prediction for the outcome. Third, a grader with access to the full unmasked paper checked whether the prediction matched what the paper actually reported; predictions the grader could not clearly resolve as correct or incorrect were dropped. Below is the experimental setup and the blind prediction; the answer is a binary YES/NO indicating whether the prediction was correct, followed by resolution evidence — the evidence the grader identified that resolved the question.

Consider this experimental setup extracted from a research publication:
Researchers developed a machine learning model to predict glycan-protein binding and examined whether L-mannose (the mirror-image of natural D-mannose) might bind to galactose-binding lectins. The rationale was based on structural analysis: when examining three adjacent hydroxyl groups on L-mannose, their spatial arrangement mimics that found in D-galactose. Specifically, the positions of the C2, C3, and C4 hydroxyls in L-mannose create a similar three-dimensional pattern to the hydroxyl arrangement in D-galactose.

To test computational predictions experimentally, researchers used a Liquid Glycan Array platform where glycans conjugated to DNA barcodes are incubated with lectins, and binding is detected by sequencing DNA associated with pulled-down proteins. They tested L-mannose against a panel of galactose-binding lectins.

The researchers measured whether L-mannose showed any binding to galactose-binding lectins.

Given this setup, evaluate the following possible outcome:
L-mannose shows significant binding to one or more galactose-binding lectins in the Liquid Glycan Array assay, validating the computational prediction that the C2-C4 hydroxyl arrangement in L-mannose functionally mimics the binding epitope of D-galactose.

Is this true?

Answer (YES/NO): NO